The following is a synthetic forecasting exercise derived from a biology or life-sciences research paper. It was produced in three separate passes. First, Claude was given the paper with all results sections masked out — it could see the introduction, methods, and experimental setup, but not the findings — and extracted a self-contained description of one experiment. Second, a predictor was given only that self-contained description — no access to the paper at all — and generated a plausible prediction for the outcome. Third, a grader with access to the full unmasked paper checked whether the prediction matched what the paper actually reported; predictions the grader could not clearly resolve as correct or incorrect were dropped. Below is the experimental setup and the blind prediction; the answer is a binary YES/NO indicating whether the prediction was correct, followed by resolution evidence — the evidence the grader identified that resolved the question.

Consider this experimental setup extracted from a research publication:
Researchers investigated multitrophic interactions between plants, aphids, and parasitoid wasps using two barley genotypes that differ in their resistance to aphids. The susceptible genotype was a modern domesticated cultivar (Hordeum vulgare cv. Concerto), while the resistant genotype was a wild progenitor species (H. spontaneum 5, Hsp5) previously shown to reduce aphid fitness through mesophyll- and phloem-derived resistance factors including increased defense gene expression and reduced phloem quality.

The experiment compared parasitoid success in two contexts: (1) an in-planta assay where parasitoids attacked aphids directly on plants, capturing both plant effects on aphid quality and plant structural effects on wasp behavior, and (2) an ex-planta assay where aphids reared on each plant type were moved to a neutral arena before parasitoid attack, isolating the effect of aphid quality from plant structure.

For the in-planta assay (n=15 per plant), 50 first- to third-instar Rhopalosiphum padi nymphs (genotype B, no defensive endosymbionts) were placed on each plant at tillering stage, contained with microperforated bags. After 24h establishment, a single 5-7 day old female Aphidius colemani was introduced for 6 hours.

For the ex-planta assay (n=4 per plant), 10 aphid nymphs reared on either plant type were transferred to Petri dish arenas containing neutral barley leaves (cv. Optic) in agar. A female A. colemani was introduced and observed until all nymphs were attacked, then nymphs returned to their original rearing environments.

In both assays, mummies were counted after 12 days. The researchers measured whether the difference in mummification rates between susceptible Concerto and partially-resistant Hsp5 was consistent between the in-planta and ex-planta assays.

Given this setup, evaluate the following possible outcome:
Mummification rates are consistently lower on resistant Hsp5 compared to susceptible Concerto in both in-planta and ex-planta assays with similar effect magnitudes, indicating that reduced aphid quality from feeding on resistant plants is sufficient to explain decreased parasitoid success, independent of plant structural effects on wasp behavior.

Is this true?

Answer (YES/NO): NO